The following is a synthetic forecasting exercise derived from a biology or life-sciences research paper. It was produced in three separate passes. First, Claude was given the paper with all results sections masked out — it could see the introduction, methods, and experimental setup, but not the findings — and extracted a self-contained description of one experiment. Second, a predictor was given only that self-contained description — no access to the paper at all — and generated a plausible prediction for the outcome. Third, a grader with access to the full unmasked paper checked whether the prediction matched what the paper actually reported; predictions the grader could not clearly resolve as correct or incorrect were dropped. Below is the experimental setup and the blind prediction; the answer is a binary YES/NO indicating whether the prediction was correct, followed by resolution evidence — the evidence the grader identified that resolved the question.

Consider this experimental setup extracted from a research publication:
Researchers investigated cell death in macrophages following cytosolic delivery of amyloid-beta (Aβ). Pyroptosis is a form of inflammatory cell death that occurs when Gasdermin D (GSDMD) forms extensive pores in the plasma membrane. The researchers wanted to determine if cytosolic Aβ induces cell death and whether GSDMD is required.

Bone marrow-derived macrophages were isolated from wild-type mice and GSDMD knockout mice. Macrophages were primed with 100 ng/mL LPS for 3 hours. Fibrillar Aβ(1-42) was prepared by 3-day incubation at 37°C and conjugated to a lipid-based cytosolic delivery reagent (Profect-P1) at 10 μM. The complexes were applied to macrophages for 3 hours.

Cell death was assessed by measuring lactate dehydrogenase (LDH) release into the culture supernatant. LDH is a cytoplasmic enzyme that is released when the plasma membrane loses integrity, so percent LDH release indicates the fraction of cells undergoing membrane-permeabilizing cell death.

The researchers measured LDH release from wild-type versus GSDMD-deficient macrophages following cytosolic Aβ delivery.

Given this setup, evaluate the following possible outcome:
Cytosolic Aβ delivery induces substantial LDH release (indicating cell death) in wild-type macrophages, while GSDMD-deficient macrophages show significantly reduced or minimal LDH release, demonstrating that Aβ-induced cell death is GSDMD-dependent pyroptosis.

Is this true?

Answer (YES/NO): NO